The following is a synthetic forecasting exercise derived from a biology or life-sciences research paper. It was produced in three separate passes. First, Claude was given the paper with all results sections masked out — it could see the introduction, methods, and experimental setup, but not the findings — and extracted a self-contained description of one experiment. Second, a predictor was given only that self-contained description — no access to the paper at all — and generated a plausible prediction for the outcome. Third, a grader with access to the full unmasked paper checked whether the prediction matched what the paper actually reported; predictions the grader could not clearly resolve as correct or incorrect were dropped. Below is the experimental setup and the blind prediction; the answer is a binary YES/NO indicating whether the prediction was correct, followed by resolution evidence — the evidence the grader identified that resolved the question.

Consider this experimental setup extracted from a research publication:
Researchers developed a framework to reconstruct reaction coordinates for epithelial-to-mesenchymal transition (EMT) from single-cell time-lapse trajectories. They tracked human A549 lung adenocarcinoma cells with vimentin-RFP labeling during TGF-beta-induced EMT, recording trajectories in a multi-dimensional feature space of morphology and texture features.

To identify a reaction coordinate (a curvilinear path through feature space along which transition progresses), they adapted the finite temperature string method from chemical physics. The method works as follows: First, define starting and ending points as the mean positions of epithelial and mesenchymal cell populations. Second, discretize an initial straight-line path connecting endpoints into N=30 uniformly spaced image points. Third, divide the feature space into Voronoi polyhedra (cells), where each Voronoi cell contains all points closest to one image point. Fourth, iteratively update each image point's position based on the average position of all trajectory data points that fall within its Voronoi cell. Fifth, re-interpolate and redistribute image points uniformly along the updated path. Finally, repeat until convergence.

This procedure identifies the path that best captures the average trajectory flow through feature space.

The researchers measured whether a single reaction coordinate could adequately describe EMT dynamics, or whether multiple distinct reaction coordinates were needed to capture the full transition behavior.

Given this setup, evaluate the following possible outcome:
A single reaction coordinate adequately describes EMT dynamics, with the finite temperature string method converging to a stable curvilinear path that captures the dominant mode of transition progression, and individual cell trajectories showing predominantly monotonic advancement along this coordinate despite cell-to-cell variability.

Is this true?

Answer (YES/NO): NO